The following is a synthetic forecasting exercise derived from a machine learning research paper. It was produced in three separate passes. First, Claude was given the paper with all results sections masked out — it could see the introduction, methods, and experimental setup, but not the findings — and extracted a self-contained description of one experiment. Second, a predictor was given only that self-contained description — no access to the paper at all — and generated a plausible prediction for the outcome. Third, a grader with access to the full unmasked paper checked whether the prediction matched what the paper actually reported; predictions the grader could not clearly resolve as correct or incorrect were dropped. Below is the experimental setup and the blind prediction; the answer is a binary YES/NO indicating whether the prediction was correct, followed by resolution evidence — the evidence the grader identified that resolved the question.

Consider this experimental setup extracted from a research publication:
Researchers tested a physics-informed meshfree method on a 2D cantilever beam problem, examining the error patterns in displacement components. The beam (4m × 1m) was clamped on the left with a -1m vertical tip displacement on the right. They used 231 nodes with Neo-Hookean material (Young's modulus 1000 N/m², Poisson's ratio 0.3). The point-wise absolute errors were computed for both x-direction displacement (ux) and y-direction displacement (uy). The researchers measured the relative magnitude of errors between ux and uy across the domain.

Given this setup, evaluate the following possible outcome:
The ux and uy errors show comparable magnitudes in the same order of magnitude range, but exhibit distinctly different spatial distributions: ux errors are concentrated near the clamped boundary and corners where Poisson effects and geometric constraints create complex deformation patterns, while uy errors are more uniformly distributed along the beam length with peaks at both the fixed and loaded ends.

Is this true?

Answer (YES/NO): NO